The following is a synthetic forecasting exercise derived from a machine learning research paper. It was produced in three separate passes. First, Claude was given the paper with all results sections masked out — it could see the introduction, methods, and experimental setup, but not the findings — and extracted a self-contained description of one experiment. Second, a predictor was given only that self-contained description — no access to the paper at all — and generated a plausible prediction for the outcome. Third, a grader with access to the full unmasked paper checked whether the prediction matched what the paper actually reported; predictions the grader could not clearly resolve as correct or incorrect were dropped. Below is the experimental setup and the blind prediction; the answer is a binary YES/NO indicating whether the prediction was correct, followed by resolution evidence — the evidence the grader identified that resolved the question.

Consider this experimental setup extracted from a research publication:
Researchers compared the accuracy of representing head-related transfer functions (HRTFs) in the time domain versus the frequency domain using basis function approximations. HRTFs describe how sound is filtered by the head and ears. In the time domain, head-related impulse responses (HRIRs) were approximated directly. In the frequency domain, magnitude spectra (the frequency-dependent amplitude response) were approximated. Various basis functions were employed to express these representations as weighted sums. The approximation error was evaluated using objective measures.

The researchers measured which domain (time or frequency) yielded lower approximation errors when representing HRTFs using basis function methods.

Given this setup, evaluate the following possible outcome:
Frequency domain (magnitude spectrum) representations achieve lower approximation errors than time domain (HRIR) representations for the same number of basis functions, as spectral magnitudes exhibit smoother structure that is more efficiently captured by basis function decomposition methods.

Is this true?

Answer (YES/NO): YES